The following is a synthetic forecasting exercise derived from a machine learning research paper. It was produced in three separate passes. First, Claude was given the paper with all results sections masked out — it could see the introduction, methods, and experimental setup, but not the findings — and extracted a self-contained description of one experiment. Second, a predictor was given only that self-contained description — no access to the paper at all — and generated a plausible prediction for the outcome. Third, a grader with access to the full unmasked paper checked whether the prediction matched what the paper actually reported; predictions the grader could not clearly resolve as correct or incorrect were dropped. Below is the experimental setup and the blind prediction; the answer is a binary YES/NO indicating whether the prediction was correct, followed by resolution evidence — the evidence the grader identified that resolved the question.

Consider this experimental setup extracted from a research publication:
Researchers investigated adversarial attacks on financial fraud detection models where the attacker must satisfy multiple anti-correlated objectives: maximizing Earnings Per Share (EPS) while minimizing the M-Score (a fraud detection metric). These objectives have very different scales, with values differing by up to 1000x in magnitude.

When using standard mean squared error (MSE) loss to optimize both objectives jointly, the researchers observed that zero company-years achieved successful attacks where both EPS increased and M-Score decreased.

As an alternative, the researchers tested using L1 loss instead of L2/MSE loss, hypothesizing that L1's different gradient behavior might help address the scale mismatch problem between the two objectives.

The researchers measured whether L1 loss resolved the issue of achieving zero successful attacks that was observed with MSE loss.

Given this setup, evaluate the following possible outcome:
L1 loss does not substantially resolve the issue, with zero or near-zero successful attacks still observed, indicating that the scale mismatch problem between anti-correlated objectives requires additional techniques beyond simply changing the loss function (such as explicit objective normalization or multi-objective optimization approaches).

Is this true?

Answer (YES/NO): YES